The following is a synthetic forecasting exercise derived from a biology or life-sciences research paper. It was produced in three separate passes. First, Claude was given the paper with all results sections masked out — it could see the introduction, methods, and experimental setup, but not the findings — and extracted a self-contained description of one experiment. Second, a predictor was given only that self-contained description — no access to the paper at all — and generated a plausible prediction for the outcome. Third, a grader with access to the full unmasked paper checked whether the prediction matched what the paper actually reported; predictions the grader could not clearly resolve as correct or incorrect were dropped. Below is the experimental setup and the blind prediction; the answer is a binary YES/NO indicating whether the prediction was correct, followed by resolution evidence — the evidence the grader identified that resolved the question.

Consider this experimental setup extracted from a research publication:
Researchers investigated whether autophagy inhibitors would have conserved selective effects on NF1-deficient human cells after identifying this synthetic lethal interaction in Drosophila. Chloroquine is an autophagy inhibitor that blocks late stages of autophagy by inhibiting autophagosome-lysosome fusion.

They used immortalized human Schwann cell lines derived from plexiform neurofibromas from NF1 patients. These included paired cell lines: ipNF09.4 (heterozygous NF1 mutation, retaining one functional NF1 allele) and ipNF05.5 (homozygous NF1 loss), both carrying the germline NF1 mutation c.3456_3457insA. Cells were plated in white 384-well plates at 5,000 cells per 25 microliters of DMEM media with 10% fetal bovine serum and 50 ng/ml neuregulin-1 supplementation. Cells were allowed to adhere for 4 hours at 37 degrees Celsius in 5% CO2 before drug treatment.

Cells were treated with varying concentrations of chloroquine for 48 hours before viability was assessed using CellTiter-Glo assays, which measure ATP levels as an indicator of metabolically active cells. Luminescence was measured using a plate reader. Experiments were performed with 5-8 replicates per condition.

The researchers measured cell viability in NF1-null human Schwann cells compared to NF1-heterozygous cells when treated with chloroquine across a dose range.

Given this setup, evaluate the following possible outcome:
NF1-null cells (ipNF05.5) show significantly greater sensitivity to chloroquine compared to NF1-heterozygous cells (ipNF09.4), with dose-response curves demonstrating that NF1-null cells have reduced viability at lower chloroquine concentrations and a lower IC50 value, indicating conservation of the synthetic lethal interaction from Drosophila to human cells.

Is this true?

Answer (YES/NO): YES